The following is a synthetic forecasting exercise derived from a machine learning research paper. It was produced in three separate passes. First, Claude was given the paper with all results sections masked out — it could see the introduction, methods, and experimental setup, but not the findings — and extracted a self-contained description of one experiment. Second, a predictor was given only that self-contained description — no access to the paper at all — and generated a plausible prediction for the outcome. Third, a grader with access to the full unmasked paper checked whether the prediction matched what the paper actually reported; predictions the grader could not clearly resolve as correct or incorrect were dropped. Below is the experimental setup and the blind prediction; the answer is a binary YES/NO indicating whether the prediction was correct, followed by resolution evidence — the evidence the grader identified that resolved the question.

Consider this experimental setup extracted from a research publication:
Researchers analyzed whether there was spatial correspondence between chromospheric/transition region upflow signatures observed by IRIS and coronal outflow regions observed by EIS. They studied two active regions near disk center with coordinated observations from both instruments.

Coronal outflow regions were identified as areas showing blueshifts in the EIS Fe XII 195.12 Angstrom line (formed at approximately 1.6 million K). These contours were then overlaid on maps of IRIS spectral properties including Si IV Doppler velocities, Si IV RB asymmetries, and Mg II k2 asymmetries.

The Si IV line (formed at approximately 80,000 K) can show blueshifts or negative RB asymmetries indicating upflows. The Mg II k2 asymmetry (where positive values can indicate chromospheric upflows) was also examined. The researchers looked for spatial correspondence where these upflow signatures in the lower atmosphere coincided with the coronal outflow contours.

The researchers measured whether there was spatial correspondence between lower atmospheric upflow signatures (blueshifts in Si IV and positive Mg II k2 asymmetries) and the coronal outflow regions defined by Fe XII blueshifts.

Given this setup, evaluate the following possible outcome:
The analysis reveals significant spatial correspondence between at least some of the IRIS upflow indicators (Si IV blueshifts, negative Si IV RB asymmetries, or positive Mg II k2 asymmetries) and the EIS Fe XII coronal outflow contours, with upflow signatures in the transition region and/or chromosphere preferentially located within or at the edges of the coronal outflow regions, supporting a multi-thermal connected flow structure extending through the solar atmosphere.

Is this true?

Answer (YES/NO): YES